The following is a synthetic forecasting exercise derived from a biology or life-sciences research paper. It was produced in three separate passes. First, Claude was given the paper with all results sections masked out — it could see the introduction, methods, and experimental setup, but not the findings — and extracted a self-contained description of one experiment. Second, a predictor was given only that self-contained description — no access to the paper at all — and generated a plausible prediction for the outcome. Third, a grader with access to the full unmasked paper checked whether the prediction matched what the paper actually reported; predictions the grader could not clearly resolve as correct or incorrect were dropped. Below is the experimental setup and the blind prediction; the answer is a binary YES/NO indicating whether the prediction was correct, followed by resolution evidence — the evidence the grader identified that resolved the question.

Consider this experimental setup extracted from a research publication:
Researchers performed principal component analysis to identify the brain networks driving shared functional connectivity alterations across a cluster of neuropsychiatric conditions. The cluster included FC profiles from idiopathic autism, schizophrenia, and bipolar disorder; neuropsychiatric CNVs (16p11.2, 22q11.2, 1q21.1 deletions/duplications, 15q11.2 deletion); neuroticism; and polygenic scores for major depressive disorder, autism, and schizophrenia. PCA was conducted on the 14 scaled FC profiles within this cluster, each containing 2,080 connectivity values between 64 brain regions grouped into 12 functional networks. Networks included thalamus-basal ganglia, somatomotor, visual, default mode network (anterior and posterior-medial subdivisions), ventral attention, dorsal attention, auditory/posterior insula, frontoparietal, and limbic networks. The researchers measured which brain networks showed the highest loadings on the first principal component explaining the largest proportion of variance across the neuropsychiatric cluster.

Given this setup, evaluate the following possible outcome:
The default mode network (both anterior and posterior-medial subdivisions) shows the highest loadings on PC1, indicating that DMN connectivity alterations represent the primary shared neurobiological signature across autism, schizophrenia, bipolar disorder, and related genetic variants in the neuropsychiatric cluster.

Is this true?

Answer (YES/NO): NO